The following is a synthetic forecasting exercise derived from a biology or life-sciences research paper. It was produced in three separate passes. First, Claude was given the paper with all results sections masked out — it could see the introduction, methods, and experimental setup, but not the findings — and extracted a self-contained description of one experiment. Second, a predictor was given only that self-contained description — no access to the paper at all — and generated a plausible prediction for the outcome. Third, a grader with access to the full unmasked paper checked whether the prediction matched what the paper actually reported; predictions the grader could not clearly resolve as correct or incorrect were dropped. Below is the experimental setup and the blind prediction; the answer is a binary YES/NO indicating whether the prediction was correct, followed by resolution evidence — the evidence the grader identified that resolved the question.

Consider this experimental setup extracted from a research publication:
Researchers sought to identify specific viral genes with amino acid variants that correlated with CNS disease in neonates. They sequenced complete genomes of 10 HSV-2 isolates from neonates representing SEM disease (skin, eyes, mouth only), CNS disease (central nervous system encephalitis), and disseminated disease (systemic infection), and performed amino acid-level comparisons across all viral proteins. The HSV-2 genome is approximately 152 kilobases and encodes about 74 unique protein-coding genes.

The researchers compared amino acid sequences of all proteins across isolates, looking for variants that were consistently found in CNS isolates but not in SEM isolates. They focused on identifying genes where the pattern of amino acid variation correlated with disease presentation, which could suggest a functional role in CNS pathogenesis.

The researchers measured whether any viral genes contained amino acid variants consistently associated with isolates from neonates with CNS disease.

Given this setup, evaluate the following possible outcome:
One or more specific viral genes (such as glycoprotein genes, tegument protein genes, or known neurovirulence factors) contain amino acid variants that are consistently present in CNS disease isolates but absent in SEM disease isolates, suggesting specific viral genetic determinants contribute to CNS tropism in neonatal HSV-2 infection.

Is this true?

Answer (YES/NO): YES